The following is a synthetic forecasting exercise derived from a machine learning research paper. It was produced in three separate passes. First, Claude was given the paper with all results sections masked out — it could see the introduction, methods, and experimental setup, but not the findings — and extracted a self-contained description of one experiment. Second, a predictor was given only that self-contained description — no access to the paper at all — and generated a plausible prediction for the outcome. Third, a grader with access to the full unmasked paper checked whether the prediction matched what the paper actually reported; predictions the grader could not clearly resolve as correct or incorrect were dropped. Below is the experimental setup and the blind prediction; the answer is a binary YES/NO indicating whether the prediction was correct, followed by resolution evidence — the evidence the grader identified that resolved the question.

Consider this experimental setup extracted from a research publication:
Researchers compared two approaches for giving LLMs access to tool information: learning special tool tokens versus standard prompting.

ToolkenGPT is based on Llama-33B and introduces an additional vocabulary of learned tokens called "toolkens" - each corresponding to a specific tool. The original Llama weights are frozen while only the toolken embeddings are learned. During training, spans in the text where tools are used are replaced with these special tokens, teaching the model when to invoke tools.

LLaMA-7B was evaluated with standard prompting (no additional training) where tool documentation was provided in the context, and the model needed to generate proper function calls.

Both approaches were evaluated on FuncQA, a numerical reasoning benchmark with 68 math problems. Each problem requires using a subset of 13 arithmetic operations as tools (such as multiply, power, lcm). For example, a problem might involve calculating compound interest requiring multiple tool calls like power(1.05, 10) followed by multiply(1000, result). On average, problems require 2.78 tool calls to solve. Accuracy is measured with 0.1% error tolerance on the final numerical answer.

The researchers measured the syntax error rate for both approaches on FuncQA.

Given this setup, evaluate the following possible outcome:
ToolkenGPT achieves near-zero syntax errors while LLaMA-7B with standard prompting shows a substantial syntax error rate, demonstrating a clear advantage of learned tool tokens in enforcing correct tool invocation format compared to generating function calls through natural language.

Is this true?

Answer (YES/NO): NO